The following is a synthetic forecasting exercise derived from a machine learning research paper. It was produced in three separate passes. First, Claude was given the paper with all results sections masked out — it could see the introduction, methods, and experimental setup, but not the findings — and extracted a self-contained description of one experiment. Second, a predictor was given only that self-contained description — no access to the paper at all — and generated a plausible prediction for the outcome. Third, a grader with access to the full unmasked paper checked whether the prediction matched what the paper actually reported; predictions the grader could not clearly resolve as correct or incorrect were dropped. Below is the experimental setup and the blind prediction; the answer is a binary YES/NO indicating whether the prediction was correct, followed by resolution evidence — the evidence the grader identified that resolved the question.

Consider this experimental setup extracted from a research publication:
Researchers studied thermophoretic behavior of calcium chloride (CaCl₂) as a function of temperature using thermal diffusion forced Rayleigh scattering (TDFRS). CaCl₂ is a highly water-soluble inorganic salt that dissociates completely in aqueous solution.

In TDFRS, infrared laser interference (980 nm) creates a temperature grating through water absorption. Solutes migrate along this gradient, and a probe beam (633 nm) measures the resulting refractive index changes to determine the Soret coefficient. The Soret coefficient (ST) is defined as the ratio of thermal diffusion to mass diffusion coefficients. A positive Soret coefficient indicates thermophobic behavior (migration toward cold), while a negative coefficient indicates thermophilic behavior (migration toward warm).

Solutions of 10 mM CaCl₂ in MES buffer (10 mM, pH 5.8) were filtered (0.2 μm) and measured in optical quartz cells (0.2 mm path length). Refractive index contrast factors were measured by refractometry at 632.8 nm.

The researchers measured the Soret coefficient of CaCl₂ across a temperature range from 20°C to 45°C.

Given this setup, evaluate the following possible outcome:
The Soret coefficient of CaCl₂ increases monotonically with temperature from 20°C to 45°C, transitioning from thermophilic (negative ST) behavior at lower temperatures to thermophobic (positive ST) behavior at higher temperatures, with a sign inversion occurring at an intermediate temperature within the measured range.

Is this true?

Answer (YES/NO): NO